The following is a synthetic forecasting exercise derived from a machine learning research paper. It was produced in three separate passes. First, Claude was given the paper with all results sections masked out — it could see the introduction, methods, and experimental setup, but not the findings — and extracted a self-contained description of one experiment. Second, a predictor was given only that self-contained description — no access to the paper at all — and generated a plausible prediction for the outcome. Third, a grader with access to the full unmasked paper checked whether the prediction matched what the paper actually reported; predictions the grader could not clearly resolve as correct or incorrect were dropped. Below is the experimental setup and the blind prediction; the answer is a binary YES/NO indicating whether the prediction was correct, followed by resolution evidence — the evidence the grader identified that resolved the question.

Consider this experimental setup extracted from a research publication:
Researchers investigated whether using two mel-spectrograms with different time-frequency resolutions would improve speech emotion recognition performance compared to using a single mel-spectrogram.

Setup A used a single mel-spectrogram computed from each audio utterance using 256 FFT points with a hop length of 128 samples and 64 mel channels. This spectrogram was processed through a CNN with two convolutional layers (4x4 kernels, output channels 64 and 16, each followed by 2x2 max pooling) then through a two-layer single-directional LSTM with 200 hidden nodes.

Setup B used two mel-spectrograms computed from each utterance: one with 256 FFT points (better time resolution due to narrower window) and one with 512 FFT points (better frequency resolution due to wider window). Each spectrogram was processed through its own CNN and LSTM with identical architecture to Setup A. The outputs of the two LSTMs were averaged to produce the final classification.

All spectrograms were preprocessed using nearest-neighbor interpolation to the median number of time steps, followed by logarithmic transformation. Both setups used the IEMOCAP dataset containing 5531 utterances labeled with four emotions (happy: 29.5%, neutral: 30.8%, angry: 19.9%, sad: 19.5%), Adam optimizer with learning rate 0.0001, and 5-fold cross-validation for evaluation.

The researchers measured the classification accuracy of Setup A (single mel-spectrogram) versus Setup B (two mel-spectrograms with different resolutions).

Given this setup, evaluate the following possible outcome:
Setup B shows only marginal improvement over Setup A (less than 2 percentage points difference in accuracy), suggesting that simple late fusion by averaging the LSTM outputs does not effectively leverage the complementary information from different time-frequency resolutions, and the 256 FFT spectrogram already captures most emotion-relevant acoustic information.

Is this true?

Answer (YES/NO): YES